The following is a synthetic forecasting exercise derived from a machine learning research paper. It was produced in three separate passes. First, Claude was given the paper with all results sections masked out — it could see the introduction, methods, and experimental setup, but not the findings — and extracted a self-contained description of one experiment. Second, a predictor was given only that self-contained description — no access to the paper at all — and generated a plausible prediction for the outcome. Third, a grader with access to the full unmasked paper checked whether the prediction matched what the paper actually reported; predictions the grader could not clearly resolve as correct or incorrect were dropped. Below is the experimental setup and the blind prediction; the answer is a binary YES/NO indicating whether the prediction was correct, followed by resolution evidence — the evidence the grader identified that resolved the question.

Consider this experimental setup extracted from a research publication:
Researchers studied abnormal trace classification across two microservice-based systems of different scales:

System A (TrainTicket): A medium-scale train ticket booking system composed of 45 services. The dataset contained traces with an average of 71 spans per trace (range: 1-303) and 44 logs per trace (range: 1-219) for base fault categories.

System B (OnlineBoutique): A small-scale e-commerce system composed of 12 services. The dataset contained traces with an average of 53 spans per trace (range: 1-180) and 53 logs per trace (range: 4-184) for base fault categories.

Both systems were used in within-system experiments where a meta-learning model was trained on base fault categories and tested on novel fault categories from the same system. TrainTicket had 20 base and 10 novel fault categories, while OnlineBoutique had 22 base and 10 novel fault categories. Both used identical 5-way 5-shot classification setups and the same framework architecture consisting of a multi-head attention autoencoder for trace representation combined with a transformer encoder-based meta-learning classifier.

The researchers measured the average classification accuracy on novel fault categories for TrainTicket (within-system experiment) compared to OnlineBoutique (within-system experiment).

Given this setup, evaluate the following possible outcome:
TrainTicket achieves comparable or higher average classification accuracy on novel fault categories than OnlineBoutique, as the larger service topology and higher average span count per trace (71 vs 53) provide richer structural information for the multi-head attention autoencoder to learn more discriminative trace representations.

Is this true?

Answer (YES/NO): YES